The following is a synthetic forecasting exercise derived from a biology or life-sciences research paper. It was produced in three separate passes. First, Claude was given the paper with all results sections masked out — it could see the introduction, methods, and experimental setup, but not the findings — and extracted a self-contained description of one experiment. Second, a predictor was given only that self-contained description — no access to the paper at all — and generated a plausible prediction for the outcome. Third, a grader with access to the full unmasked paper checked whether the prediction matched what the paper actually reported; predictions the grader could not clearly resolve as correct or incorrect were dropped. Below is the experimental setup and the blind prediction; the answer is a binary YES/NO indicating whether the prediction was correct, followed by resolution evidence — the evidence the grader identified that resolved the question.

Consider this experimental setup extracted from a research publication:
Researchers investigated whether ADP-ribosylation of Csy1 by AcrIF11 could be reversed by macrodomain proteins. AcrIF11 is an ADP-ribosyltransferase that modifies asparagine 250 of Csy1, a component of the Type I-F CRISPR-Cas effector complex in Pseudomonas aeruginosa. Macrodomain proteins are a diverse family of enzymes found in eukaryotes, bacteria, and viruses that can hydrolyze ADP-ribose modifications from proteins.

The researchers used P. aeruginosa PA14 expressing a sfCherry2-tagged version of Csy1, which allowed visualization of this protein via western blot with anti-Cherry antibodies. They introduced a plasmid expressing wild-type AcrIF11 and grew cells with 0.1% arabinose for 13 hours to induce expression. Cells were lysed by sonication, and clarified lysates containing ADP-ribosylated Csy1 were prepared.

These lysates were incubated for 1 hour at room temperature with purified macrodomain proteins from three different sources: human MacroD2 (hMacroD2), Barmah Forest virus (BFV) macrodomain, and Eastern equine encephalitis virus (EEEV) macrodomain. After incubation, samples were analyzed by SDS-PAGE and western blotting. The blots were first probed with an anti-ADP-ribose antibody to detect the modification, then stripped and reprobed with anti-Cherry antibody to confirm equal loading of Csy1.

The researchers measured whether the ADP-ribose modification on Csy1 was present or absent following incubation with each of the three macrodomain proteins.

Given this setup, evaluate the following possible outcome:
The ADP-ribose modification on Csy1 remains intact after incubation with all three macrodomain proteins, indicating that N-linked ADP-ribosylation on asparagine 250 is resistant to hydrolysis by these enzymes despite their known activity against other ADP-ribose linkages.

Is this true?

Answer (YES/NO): NO